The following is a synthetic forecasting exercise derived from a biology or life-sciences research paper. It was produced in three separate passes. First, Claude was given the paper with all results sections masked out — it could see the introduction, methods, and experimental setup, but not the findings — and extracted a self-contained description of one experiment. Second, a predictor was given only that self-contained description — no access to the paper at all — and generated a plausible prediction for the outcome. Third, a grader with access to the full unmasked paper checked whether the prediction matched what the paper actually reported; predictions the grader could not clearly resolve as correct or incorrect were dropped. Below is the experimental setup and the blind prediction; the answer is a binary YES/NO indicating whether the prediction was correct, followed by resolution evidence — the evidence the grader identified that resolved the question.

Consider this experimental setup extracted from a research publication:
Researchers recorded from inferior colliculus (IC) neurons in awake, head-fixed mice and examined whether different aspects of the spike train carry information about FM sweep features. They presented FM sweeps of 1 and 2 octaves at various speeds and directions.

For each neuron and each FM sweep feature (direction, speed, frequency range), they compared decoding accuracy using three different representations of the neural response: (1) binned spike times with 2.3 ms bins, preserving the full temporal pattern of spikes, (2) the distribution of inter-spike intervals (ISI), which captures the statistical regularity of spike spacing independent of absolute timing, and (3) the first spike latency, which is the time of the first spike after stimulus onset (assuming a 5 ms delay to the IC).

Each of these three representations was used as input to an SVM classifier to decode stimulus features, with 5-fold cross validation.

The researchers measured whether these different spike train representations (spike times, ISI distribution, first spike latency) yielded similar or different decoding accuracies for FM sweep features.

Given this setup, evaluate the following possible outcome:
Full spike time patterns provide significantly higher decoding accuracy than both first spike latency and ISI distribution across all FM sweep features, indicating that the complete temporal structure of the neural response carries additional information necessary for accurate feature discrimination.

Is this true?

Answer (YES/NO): NO